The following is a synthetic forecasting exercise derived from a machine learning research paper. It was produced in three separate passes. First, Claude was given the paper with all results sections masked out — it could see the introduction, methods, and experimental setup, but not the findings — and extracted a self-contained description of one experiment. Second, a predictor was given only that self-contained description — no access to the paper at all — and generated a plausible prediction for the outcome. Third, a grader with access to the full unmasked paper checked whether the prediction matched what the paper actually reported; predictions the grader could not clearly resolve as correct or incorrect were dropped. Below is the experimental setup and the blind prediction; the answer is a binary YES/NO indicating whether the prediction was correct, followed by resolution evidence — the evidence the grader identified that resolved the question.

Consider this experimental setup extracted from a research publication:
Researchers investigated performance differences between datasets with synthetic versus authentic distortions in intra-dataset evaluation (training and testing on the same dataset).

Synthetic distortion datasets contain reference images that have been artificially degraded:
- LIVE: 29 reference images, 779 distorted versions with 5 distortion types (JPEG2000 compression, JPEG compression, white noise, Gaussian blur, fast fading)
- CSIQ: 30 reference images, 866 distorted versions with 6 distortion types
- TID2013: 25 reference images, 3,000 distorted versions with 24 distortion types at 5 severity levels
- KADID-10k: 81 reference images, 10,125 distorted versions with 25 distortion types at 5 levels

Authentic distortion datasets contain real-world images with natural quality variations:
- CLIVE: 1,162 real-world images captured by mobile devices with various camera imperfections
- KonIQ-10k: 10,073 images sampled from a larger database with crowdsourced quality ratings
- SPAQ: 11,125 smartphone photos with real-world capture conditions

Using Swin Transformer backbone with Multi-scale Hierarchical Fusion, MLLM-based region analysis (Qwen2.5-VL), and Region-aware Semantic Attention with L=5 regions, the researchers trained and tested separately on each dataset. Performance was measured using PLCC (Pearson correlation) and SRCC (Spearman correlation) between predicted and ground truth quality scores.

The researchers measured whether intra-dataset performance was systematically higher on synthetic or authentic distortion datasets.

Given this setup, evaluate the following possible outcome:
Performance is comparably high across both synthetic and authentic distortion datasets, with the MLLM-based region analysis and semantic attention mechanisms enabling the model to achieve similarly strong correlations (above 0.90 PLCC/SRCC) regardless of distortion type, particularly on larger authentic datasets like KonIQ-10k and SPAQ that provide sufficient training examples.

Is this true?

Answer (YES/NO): NO